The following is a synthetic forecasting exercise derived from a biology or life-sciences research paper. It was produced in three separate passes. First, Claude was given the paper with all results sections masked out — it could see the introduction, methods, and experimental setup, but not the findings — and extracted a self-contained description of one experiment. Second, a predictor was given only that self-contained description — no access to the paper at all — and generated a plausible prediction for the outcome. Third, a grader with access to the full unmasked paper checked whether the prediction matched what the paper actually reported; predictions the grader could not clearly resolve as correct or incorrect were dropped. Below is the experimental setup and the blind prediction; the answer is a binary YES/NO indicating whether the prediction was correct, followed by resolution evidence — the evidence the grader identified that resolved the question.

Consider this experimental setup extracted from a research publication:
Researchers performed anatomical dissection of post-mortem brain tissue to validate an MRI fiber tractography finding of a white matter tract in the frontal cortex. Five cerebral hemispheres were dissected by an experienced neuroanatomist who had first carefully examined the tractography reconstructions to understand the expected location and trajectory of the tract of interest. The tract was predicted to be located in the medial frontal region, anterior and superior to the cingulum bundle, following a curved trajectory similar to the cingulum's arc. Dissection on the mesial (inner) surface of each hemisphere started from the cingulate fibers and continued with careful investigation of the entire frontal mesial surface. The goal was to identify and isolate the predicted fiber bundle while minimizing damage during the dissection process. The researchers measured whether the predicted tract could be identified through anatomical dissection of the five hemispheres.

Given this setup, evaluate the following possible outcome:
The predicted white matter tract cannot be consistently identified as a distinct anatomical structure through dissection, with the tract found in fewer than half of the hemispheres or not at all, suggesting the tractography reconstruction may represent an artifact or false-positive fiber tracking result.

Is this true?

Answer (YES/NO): NO